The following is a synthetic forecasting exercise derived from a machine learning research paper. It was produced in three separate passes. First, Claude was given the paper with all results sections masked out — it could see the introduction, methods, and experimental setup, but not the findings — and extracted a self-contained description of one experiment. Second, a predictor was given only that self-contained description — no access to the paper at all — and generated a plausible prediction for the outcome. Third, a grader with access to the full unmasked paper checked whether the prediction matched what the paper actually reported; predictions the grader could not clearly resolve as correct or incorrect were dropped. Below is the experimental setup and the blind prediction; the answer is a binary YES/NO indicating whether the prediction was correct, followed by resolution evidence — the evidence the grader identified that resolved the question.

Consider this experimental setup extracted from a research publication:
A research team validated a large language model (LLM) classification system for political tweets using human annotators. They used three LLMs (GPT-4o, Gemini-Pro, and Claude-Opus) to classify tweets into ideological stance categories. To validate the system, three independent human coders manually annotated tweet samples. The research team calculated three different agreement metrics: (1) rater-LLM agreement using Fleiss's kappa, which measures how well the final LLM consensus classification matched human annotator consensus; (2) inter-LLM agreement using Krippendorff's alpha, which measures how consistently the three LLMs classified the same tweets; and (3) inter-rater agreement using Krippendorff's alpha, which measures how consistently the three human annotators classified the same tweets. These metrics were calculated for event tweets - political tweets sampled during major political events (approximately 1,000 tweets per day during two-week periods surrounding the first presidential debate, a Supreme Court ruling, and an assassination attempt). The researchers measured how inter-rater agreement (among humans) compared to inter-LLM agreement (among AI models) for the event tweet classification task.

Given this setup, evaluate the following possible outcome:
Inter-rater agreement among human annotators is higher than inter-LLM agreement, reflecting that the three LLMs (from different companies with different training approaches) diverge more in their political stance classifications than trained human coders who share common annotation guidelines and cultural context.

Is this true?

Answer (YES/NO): YES